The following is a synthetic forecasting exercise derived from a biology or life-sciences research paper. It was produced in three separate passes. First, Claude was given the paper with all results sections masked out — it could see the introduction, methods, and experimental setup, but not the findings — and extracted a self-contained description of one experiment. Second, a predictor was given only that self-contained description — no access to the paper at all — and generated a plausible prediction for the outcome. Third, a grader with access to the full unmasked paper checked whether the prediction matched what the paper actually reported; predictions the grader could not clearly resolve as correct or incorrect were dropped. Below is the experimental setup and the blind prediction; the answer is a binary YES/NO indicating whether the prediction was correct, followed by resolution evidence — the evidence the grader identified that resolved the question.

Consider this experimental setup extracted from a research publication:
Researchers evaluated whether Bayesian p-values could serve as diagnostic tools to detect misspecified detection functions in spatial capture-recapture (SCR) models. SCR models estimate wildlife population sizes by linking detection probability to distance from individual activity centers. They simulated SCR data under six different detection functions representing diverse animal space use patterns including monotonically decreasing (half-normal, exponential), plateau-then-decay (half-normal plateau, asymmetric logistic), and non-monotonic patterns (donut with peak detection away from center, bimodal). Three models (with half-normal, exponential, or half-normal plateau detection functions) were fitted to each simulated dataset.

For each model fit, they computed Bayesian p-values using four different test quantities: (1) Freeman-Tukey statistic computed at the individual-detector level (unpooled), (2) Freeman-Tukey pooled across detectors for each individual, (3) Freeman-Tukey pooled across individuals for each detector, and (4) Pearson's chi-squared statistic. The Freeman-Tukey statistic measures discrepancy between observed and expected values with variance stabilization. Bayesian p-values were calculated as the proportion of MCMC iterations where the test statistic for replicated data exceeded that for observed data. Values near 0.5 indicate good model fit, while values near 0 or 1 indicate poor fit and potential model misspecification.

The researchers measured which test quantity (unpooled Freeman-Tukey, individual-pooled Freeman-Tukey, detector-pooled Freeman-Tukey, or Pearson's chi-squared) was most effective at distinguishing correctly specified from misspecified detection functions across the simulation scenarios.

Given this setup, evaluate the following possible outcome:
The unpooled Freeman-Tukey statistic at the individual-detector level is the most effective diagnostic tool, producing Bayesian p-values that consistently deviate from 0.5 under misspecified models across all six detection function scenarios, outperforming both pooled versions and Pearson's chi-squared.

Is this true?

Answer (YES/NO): NO